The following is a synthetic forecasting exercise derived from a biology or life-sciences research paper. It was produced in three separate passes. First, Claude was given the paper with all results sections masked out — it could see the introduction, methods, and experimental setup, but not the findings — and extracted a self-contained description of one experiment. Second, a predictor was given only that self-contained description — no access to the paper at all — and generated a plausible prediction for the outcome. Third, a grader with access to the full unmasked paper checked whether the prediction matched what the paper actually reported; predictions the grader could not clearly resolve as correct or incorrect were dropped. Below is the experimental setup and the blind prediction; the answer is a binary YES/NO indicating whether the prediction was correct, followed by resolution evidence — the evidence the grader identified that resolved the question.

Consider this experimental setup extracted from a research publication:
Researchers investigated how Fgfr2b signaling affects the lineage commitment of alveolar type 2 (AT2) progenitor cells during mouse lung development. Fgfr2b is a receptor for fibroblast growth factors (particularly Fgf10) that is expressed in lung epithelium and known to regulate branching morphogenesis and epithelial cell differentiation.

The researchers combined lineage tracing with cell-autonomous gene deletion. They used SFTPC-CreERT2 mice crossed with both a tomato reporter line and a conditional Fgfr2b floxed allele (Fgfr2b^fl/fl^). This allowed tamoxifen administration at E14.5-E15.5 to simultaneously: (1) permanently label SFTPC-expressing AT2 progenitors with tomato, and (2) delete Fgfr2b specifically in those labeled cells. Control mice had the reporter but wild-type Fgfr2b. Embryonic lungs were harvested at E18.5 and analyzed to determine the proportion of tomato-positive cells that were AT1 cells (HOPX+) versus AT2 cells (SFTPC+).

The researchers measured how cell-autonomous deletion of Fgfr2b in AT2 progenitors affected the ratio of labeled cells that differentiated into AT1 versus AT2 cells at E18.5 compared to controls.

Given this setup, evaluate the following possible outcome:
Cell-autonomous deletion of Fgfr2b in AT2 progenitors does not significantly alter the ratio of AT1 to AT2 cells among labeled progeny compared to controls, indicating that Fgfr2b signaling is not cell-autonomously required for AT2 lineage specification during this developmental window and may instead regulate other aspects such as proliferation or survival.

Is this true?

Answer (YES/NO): NO